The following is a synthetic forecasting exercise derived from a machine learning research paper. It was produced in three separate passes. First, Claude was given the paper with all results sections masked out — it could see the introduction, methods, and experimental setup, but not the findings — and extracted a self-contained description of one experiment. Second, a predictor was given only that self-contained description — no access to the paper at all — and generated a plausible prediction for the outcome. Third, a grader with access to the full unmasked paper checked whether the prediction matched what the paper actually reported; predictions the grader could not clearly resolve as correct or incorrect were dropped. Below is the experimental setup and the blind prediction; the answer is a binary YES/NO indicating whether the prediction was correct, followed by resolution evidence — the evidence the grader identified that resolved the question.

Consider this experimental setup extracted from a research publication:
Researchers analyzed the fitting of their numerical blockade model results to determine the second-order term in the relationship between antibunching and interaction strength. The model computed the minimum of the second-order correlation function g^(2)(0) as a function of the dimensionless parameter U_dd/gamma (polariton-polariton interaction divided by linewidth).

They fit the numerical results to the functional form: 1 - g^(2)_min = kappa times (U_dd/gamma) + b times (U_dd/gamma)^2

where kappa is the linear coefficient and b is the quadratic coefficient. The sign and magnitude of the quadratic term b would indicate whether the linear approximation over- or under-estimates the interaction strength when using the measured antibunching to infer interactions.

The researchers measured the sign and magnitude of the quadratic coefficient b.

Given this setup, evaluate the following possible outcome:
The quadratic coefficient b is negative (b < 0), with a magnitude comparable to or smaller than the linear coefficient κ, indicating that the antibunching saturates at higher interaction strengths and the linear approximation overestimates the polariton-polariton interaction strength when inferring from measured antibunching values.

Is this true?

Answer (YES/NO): NO